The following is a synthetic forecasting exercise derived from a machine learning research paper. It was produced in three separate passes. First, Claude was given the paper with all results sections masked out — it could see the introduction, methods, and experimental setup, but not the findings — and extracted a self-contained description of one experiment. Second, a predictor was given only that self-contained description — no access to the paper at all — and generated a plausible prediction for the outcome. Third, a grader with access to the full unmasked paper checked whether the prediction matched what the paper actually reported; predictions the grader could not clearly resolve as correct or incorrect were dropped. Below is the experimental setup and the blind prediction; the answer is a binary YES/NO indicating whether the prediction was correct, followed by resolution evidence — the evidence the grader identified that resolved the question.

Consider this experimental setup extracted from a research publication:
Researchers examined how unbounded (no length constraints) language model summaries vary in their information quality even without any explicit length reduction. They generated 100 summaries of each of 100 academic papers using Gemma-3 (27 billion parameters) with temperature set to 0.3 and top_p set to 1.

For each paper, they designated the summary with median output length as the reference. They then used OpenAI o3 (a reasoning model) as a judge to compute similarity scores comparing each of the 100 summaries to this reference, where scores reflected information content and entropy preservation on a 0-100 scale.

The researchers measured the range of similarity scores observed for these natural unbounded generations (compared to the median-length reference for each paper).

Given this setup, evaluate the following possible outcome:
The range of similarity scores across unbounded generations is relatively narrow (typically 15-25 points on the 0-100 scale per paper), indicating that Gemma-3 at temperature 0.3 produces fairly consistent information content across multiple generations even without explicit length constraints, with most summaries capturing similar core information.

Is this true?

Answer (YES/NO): NO